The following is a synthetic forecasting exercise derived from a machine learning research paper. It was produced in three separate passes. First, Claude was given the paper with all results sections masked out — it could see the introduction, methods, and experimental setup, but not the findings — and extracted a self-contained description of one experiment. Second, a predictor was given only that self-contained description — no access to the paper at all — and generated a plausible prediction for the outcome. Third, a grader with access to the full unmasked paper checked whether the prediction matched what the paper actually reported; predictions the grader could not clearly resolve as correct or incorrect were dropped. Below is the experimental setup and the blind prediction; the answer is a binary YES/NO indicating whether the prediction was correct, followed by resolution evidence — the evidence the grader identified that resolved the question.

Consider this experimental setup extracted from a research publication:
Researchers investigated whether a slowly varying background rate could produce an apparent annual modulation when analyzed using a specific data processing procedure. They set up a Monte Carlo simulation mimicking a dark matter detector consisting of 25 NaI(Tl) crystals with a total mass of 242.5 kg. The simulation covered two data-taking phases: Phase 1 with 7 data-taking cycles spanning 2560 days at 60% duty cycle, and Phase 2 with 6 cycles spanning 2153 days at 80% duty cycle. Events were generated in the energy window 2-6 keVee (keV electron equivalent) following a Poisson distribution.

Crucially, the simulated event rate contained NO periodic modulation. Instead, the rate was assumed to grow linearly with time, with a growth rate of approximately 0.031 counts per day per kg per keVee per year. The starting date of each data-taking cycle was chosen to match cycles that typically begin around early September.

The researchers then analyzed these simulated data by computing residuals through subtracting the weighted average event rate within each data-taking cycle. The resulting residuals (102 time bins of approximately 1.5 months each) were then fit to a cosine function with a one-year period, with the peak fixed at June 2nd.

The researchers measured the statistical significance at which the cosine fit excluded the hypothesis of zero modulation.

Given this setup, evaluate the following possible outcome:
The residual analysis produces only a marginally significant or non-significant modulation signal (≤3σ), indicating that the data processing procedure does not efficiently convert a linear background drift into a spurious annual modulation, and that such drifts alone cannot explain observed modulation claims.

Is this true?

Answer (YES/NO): NO